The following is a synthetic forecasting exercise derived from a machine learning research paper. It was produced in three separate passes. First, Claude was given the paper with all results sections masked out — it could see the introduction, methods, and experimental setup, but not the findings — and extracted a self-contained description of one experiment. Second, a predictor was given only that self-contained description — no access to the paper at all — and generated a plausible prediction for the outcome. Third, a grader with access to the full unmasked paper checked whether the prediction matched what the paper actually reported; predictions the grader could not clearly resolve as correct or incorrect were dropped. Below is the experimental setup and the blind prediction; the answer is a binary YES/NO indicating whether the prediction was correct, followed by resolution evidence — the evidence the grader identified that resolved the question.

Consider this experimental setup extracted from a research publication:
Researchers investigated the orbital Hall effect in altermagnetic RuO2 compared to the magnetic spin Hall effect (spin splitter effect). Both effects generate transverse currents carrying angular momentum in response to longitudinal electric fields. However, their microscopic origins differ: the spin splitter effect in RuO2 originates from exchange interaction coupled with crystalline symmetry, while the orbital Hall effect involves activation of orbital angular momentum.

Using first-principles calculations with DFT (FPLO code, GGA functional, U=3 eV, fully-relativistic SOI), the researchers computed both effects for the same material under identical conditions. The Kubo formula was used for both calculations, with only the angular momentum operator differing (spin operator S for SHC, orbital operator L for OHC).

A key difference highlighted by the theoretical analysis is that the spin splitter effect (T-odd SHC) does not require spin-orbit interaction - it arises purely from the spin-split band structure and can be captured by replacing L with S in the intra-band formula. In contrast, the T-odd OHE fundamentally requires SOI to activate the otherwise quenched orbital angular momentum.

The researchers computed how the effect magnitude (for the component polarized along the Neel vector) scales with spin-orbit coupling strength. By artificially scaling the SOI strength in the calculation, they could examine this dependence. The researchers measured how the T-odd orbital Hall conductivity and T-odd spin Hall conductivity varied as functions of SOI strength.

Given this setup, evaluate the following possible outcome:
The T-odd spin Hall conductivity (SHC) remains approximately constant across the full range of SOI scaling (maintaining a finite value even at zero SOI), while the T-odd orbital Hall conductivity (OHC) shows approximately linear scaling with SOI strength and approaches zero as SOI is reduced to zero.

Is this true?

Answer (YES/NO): YES